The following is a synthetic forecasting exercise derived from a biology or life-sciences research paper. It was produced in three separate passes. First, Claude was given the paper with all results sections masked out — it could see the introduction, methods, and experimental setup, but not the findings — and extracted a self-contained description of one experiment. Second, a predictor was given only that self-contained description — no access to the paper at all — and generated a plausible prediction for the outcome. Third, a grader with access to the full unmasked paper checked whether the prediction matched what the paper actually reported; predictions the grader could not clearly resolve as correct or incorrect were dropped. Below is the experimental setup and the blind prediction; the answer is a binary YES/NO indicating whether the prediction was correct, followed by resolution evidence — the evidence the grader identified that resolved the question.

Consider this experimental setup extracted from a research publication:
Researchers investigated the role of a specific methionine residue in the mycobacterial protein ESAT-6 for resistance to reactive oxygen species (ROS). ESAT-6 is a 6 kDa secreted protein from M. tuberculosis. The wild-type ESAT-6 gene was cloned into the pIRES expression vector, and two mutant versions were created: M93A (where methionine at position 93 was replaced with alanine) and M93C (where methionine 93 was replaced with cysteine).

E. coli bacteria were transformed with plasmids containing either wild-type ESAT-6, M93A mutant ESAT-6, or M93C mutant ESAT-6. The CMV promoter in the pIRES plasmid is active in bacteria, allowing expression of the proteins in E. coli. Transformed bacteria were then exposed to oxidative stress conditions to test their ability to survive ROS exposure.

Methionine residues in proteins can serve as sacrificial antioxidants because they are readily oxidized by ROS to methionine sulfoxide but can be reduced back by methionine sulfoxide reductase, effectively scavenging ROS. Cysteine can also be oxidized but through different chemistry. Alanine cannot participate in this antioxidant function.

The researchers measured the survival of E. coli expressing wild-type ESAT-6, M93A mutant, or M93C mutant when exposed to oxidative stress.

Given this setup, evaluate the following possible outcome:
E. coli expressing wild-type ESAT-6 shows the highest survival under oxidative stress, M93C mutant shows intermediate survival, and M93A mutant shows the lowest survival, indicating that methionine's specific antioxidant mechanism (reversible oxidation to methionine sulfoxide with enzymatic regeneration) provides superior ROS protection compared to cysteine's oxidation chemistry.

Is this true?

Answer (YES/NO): NO